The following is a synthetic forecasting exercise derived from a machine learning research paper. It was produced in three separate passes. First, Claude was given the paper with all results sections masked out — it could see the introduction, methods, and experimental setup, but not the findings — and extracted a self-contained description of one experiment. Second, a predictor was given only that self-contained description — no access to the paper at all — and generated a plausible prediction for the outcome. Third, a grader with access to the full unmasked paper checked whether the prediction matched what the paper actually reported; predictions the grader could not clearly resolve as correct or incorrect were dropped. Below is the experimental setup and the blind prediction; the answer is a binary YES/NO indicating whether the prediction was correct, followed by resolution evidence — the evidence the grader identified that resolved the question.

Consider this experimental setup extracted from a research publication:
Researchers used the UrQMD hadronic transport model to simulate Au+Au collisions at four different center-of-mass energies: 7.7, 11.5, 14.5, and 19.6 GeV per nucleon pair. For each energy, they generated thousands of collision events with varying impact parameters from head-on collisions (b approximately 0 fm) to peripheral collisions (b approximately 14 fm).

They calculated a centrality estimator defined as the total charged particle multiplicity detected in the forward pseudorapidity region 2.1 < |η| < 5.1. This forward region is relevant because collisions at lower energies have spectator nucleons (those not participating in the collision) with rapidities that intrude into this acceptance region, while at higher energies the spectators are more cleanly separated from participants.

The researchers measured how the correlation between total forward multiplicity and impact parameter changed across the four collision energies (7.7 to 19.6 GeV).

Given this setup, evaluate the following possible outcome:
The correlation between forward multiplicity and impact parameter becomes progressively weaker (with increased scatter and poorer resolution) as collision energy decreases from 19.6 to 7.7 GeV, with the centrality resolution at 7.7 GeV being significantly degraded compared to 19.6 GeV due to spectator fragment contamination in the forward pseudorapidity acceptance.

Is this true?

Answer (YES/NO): YES